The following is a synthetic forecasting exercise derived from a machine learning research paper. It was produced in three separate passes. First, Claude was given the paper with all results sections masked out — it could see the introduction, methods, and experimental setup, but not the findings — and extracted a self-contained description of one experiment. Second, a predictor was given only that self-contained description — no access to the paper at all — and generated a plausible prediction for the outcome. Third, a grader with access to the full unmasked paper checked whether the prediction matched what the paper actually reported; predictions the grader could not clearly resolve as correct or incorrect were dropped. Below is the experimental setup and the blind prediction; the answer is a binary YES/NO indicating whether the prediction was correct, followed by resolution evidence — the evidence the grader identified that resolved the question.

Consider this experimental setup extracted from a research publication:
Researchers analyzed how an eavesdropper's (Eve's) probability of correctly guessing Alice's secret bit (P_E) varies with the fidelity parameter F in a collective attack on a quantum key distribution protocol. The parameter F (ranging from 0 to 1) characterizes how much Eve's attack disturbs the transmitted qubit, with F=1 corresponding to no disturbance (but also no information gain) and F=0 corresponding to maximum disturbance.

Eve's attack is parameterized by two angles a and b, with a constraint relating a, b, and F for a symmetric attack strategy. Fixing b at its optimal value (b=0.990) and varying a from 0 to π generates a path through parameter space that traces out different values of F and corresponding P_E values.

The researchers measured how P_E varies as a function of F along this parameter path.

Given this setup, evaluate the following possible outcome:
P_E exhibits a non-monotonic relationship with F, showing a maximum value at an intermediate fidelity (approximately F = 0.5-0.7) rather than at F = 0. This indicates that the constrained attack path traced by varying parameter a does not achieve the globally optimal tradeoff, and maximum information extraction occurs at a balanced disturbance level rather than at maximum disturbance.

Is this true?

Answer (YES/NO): YES